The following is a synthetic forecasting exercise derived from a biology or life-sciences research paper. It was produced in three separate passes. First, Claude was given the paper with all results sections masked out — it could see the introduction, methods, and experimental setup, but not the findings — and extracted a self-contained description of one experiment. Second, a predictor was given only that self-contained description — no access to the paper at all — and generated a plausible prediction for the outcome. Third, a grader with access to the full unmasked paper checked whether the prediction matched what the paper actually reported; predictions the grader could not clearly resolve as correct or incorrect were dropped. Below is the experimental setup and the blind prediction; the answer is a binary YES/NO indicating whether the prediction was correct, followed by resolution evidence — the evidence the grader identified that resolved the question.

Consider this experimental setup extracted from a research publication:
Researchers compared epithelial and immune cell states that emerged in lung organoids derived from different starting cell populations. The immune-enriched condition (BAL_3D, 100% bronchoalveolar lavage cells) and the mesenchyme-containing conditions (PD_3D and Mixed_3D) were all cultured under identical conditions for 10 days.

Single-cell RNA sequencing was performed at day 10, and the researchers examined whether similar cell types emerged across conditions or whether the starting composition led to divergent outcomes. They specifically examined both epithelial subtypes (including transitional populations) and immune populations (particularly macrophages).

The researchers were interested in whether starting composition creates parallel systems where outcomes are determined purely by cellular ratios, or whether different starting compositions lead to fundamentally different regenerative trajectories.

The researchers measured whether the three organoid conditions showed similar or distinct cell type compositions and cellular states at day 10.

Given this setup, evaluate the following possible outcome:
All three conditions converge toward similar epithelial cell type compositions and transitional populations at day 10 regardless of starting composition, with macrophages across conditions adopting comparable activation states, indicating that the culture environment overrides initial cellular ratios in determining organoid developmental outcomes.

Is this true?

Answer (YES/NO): NO